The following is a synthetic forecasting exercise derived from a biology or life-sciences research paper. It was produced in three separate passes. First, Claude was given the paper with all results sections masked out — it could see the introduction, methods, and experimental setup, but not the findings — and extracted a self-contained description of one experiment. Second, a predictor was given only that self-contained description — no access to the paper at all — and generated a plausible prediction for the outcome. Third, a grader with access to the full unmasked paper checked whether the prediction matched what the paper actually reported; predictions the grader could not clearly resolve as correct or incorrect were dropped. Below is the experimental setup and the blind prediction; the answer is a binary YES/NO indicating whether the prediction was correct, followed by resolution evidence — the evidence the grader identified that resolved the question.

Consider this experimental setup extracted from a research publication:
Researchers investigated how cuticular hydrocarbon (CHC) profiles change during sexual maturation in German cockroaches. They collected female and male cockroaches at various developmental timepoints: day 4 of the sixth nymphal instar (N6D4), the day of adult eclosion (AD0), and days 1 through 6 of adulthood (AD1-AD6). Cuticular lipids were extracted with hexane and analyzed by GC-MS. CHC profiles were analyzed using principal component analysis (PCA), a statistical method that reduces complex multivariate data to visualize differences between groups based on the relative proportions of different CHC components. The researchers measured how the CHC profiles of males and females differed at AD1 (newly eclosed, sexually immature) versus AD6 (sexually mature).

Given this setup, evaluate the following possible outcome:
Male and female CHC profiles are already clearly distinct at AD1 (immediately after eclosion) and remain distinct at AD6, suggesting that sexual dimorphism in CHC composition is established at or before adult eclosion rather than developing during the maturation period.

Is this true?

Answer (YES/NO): NO